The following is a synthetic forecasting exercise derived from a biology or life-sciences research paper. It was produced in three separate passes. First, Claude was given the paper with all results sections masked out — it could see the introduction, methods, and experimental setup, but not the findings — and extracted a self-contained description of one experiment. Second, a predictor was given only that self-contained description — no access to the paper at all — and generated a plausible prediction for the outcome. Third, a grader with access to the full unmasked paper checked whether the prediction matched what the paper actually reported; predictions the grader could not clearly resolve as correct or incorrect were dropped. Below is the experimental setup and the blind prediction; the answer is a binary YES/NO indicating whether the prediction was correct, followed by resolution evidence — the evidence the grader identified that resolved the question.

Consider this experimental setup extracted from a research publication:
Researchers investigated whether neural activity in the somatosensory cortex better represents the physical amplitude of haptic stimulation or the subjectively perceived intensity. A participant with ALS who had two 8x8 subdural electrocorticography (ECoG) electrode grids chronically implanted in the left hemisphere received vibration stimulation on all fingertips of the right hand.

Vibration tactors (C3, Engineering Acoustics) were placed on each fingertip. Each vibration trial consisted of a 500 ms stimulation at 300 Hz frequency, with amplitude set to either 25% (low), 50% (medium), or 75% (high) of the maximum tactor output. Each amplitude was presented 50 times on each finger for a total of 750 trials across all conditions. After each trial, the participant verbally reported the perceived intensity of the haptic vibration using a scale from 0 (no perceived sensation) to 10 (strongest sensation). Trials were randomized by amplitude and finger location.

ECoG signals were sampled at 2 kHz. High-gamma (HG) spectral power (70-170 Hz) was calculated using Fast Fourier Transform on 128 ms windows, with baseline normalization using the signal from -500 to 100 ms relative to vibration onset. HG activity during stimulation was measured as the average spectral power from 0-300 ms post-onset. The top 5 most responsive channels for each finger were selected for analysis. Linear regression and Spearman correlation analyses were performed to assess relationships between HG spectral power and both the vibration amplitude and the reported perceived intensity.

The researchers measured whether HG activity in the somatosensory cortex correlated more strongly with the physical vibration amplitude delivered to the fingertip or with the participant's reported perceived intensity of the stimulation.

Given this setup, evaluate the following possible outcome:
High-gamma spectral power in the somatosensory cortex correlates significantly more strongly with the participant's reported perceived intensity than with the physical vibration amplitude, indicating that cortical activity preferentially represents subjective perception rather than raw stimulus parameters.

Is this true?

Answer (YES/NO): YES